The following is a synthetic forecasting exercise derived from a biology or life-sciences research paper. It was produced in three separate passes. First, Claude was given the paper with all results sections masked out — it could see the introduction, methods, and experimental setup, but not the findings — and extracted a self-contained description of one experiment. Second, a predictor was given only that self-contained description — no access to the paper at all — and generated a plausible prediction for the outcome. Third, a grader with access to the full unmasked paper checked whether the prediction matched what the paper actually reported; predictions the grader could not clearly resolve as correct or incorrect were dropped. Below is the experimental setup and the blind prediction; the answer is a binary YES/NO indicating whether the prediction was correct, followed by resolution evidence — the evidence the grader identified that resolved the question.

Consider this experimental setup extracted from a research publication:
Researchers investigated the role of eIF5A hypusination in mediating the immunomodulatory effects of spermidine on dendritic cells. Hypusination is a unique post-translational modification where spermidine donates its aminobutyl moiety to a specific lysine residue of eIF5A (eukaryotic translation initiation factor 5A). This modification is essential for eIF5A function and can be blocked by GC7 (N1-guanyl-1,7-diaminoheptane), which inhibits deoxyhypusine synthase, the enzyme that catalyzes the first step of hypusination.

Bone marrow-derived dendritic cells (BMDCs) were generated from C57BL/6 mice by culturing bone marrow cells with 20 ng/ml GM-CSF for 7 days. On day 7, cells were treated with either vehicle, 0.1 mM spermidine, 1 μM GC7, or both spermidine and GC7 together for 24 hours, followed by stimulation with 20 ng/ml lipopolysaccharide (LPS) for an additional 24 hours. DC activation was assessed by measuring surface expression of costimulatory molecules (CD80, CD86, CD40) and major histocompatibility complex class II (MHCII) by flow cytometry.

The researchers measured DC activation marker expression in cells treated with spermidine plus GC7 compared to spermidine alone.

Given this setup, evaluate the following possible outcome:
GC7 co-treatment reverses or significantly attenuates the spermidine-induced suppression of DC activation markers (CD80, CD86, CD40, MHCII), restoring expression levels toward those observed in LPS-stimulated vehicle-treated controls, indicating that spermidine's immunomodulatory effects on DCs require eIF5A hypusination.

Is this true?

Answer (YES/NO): YES